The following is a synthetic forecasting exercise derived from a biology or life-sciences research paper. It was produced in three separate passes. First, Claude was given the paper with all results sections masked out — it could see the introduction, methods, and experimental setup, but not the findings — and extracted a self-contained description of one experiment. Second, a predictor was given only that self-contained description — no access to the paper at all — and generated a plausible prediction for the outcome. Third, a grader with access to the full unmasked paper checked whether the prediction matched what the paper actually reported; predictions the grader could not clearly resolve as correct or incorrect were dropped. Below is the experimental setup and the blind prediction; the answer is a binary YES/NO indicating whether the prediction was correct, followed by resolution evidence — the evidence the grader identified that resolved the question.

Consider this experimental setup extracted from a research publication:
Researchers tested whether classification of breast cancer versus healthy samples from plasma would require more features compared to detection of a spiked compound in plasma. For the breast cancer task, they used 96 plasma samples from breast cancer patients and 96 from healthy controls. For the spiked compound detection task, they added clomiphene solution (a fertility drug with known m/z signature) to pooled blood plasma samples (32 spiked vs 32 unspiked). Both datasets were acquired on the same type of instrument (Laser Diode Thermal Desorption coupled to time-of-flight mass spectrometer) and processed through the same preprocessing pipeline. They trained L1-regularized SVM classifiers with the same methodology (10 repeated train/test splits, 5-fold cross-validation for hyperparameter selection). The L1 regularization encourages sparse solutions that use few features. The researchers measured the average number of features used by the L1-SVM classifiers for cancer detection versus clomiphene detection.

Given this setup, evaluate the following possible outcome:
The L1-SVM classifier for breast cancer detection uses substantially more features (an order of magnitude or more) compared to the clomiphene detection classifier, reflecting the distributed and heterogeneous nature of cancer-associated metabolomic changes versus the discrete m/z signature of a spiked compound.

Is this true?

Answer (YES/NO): YES